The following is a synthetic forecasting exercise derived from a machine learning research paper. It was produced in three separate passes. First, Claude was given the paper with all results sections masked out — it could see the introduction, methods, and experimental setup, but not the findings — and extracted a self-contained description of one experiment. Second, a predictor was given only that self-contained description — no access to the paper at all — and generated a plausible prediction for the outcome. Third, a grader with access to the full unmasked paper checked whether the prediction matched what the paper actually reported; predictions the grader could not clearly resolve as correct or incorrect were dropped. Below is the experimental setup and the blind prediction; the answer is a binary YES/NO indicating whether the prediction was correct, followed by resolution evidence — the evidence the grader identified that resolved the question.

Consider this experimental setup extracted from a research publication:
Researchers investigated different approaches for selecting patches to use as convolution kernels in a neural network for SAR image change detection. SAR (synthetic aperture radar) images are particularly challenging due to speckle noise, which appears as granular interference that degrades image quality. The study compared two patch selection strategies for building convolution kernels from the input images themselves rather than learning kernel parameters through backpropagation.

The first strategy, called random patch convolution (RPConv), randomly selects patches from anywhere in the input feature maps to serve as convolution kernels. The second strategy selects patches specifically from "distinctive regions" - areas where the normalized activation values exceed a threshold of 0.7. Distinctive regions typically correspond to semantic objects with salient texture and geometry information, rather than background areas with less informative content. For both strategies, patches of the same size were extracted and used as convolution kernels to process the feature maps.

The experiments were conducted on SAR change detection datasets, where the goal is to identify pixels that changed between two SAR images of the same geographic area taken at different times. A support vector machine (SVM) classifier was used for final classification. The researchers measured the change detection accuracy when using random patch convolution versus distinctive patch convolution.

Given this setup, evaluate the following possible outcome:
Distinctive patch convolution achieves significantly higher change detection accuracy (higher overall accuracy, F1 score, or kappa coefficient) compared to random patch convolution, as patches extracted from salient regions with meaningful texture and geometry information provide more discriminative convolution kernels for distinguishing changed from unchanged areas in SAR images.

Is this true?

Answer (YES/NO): NO